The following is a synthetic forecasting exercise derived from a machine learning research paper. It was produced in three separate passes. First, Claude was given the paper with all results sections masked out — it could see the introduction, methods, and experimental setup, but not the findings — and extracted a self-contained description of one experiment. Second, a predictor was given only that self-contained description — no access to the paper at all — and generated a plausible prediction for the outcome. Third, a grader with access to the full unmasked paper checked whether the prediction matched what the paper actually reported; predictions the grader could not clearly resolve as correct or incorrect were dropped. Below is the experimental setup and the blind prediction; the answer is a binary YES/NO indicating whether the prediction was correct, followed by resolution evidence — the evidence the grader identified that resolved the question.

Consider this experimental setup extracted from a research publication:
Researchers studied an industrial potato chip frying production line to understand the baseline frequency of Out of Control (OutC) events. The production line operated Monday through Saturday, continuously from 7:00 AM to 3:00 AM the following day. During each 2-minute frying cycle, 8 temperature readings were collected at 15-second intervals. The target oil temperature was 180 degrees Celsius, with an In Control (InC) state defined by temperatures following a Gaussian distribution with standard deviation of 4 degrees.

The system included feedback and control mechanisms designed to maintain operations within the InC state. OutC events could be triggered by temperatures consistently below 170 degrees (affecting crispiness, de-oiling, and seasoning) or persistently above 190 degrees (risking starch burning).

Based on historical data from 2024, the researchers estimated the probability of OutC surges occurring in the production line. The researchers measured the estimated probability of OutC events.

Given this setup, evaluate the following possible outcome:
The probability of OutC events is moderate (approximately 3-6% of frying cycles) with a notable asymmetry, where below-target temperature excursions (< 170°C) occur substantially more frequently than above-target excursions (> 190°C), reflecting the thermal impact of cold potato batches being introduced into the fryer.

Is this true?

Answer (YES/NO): NO